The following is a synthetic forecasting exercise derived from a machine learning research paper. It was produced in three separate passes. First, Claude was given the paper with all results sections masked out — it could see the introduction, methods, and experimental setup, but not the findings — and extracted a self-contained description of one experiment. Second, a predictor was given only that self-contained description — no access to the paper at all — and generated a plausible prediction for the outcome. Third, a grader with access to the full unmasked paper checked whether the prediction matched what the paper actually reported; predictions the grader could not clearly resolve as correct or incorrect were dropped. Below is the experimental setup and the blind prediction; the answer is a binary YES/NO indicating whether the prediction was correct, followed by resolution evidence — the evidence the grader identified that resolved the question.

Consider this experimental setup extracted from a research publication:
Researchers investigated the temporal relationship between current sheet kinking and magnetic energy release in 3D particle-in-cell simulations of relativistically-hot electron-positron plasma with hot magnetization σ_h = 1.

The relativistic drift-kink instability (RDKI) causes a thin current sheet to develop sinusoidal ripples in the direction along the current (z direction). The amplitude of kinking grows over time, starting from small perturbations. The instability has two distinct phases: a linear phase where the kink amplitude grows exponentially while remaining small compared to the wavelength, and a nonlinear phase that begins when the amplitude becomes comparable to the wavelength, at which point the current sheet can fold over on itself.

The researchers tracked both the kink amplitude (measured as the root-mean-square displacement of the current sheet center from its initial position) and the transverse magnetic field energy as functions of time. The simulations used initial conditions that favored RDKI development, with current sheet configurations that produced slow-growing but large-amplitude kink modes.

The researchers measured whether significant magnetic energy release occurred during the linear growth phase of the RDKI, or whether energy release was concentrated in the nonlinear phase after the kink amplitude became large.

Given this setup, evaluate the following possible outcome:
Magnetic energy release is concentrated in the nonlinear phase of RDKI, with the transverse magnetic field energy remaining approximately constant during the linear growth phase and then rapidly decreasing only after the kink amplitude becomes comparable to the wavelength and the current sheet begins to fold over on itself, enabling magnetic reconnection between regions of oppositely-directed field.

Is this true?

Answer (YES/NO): NO